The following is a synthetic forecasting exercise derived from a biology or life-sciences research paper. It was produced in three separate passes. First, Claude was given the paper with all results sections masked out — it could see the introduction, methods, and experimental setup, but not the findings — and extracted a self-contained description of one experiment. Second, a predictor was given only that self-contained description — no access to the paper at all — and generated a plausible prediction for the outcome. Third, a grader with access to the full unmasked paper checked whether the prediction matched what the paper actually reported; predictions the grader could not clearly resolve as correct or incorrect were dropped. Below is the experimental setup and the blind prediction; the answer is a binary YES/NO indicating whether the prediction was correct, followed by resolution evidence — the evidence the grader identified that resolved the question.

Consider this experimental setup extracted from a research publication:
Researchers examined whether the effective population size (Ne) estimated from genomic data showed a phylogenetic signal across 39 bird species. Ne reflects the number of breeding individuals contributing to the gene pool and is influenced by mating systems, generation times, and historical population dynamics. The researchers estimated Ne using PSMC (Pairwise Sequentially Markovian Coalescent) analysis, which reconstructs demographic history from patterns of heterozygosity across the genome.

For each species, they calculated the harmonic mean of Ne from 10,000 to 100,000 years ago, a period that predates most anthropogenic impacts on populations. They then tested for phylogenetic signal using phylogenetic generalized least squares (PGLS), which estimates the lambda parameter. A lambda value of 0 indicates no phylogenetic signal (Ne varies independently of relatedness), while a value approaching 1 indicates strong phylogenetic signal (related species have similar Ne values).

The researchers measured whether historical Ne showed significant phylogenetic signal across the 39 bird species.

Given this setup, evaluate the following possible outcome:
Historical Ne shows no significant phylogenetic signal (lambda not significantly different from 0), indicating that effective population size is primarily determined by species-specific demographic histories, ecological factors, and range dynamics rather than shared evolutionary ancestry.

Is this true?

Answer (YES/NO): YES